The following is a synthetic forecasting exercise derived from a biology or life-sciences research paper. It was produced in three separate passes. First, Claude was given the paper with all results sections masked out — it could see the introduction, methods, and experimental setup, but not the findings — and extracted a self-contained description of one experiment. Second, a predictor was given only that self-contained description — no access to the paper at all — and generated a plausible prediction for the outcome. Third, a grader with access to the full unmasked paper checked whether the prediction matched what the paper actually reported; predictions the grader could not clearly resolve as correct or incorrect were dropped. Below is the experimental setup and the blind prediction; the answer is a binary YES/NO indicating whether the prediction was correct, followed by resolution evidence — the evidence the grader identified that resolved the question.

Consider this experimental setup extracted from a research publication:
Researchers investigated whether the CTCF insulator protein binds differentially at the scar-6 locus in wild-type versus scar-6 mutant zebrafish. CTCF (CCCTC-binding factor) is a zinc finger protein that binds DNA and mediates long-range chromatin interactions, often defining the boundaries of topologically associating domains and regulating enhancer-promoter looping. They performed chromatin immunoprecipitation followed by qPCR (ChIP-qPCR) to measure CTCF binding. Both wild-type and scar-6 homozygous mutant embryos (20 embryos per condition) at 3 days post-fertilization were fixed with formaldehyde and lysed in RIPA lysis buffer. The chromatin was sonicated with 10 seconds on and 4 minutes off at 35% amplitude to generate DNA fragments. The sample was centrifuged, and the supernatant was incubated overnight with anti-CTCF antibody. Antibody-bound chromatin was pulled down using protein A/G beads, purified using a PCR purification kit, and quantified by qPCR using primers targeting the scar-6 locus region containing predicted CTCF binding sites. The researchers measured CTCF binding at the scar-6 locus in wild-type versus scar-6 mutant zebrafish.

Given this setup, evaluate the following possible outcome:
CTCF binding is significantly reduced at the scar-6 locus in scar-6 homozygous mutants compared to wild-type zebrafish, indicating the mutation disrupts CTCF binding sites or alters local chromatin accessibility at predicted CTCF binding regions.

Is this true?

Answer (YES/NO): NO